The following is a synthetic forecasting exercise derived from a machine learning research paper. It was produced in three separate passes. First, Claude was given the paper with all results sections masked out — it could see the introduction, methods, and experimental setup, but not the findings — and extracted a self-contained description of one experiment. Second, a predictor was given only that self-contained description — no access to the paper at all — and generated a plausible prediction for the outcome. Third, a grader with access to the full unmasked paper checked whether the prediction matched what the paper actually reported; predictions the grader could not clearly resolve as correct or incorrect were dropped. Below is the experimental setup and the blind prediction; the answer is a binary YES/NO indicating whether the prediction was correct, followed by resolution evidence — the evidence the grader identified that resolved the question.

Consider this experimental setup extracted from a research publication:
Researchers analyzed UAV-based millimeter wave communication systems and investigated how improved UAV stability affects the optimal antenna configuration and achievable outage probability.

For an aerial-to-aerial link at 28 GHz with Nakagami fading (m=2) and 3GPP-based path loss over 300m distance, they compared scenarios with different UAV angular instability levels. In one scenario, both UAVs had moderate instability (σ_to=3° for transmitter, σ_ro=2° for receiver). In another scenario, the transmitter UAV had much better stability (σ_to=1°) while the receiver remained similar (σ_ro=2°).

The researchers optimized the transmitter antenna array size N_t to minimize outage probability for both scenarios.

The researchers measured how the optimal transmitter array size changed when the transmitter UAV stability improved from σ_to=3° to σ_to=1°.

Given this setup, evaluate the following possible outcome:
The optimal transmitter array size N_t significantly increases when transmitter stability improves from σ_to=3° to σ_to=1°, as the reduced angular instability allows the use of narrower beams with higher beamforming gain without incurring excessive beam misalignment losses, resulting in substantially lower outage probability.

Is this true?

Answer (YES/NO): YES